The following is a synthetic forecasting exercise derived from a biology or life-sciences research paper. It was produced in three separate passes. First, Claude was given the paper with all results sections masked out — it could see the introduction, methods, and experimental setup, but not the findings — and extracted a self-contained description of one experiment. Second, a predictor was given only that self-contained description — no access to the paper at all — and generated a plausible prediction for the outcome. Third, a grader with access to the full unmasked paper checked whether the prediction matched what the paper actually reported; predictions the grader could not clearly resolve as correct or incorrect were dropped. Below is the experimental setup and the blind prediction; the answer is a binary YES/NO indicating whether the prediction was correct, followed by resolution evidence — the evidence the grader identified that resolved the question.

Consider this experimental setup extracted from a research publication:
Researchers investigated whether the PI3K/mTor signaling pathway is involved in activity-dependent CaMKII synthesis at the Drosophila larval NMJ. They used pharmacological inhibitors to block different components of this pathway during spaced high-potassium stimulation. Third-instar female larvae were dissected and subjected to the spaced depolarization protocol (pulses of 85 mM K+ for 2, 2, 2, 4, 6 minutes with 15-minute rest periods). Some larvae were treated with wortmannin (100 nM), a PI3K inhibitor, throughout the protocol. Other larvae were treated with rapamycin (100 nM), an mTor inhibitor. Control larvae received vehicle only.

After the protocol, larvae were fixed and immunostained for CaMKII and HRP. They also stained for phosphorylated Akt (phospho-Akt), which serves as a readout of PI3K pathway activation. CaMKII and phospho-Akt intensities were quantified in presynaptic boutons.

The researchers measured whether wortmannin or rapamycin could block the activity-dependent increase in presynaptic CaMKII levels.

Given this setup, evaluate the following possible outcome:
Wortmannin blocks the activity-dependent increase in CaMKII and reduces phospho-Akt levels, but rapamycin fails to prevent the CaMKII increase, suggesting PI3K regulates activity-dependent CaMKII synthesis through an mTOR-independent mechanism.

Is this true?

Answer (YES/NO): NO